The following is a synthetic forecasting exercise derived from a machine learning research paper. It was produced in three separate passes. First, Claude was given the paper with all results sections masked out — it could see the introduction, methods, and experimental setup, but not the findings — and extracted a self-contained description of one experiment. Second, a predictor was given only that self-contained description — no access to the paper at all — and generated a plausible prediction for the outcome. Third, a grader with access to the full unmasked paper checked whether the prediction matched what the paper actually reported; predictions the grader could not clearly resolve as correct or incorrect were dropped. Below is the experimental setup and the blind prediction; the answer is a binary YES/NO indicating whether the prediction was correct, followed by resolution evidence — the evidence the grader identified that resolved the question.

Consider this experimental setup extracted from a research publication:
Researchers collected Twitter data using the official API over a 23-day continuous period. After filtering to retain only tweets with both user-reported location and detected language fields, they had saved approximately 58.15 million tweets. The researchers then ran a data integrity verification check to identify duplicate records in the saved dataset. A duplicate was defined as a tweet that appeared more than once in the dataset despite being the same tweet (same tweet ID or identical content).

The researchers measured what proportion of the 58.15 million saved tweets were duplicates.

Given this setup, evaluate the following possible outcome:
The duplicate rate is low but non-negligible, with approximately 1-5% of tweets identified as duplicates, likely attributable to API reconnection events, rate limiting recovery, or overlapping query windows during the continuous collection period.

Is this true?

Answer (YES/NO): NO